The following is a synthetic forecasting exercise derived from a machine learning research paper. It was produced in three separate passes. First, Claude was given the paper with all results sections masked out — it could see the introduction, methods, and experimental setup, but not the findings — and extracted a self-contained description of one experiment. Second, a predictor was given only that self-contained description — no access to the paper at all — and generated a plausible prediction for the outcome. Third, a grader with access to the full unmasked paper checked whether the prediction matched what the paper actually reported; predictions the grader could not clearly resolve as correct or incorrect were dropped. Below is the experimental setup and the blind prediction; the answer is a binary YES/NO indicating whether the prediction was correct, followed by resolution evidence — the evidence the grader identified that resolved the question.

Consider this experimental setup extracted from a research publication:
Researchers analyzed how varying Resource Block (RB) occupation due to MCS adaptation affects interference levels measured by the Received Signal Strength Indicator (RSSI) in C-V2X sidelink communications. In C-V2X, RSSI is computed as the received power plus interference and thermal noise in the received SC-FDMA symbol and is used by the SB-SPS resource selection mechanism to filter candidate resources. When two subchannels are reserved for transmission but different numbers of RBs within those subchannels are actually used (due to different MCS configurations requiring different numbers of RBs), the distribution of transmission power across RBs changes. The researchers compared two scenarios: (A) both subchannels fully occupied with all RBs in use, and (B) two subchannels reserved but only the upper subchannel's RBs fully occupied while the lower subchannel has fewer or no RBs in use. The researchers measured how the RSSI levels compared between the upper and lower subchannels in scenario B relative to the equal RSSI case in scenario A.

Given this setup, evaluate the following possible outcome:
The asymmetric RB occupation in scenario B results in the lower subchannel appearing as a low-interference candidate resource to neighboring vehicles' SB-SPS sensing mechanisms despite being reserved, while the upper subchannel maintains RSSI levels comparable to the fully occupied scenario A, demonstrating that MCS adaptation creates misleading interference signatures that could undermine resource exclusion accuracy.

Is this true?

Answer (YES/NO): NO